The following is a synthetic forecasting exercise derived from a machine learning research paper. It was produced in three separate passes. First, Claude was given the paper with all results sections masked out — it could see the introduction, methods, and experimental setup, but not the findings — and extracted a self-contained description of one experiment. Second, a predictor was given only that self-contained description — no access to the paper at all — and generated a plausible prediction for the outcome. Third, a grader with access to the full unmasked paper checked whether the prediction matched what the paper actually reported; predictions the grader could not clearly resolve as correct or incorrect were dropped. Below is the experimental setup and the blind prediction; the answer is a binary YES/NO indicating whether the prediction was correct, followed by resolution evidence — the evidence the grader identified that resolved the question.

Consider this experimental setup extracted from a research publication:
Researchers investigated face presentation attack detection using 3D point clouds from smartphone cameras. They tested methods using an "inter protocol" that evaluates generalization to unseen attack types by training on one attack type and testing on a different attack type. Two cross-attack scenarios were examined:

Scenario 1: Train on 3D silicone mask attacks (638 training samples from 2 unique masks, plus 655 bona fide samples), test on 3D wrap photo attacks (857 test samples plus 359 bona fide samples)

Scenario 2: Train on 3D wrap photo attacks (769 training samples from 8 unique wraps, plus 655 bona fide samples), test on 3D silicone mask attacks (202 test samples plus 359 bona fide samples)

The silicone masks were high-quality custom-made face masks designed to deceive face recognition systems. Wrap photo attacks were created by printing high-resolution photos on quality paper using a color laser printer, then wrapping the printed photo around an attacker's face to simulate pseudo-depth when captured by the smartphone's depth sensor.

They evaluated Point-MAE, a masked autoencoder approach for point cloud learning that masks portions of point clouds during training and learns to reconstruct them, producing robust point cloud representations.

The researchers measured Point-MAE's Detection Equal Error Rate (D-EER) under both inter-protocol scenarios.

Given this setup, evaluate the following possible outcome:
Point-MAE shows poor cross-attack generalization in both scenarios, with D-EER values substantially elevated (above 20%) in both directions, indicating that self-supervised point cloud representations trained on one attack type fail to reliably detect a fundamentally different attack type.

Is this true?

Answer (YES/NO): NO